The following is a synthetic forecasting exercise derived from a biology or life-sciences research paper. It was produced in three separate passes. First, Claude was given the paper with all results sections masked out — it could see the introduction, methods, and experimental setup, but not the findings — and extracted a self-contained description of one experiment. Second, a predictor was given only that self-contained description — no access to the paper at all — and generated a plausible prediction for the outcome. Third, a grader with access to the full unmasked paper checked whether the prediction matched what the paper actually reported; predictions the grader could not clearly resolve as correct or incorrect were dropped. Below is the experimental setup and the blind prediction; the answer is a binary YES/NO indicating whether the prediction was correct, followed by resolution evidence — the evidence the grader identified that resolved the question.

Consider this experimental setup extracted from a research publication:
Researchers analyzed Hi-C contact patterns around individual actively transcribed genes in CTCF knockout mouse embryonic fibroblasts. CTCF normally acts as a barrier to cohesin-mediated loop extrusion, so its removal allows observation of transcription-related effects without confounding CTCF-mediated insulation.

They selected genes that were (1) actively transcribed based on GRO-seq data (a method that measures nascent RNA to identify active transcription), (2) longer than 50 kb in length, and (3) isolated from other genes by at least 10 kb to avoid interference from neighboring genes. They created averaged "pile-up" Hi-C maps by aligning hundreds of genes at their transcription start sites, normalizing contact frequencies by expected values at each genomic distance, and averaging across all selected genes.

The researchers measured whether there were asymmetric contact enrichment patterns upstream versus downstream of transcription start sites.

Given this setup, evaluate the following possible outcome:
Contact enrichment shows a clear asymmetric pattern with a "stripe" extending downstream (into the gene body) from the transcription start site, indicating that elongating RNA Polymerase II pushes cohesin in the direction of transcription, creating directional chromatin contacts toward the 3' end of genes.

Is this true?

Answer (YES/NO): NO